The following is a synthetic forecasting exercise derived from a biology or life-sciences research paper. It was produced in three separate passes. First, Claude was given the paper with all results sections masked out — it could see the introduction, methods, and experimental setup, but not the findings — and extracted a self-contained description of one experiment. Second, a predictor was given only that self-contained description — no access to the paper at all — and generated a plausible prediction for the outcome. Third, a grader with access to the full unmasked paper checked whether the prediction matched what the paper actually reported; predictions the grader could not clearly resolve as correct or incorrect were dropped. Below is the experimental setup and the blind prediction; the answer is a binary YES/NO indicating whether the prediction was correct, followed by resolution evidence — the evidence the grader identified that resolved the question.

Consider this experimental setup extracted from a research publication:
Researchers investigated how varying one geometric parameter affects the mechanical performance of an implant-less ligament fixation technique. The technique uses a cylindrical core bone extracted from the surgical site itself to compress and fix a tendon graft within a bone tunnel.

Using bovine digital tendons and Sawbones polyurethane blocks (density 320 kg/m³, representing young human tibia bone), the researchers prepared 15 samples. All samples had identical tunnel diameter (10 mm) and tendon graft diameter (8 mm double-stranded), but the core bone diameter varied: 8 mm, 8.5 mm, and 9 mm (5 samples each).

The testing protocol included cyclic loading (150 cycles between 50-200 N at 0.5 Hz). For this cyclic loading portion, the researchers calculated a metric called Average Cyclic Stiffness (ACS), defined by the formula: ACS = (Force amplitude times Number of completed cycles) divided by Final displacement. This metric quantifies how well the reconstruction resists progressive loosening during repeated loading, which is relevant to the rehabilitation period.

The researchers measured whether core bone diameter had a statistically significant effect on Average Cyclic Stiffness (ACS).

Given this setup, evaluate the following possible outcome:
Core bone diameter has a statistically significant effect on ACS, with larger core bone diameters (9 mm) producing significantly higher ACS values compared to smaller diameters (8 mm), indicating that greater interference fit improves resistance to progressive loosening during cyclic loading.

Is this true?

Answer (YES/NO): NO